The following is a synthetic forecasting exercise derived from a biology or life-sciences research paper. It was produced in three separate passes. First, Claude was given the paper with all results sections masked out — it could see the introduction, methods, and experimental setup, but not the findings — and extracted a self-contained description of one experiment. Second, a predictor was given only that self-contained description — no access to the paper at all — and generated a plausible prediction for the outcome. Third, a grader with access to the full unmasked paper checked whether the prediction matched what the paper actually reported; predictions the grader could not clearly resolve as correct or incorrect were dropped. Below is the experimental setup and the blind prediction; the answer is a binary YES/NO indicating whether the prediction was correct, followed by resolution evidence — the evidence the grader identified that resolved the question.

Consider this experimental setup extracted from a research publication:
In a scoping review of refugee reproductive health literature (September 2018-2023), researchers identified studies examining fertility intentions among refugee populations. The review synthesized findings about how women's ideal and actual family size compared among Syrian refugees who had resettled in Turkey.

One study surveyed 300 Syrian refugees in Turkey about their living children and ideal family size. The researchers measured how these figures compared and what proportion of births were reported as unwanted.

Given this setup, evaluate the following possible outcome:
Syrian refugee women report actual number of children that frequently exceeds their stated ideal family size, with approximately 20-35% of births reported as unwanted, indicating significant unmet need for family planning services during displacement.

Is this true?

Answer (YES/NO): NO